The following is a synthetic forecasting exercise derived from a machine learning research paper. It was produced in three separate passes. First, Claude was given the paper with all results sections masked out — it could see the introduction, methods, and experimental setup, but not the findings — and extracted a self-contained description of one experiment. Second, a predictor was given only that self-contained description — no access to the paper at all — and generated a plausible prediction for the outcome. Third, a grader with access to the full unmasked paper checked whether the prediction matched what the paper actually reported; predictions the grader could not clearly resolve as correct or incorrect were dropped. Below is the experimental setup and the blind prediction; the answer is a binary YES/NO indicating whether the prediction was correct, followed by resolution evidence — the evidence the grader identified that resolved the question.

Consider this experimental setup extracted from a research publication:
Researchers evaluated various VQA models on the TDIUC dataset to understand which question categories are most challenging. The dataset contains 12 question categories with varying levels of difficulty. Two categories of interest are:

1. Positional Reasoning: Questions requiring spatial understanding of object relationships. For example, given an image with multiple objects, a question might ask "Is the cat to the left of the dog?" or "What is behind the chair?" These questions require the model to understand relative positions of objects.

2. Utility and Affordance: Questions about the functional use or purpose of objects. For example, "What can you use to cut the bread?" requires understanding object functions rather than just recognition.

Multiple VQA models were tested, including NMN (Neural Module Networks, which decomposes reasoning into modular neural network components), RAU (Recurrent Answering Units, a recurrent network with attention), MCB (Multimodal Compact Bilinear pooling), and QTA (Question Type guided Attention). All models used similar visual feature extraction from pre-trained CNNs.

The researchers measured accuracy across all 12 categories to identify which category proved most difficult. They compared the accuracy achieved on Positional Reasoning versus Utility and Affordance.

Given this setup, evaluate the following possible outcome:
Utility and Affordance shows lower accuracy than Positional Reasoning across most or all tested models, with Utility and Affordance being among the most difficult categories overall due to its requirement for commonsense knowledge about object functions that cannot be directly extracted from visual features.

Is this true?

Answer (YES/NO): YES